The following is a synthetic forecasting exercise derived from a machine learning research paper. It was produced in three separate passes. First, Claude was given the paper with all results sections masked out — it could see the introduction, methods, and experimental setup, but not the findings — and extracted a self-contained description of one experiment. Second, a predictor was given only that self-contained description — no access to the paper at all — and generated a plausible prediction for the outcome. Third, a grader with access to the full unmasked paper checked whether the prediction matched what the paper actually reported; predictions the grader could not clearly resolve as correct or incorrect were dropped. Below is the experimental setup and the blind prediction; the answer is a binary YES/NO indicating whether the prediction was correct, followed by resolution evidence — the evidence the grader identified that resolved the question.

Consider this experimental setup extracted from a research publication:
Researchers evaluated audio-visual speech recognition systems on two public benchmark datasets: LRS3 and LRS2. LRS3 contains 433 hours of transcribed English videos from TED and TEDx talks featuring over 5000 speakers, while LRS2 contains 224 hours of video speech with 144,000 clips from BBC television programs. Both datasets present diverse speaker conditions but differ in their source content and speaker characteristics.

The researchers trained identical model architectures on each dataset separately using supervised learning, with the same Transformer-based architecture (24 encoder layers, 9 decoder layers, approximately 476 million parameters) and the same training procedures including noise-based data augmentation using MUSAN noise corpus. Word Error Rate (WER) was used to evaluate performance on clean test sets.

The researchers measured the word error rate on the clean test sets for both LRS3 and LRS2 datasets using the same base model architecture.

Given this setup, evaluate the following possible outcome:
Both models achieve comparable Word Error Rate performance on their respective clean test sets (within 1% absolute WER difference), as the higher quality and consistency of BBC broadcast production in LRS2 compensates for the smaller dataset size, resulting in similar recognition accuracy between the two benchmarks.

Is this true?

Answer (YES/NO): NO